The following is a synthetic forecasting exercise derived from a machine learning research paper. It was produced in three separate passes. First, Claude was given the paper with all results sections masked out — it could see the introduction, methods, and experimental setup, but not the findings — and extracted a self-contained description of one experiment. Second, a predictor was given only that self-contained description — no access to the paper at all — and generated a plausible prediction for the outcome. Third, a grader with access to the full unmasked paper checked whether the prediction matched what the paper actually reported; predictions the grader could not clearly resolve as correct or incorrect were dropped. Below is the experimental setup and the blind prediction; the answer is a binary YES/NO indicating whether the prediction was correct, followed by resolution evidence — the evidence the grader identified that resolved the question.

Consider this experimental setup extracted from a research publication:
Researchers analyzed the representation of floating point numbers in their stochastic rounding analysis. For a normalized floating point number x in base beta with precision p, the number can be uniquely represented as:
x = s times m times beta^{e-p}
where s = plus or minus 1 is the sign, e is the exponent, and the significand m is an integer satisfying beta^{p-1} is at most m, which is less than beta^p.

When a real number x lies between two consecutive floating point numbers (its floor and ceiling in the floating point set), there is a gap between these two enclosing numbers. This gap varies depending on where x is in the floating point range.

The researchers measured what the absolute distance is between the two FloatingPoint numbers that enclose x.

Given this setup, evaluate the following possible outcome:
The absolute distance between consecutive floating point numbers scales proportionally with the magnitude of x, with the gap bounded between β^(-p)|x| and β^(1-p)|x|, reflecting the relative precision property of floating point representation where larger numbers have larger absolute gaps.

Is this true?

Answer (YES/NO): NO